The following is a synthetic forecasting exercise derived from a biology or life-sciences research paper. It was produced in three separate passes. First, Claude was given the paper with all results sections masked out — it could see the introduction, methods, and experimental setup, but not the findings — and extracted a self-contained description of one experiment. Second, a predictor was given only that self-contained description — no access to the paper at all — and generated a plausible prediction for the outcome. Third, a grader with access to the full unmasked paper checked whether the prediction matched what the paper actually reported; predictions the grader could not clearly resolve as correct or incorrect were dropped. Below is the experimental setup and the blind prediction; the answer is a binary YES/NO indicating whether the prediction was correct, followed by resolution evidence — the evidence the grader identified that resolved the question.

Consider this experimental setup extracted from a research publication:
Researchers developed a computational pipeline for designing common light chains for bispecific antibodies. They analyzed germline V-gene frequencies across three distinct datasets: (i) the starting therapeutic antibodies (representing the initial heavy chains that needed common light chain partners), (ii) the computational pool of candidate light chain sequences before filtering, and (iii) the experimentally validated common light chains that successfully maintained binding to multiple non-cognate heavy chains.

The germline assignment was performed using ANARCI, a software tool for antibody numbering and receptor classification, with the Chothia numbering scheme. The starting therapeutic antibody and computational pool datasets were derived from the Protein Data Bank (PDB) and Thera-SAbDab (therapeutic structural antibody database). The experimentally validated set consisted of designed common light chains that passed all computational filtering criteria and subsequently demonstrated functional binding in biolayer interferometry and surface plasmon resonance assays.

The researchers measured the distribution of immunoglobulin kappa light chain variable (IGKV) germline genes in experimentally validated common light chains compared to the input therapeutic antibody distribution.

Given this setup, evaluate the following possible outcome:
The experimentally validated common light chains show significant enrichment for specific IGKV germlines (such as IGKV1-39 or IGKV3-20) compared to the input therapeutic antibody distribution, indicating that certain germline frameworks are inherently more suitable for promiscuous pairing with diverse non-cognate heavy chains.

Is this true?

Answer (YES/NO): NO